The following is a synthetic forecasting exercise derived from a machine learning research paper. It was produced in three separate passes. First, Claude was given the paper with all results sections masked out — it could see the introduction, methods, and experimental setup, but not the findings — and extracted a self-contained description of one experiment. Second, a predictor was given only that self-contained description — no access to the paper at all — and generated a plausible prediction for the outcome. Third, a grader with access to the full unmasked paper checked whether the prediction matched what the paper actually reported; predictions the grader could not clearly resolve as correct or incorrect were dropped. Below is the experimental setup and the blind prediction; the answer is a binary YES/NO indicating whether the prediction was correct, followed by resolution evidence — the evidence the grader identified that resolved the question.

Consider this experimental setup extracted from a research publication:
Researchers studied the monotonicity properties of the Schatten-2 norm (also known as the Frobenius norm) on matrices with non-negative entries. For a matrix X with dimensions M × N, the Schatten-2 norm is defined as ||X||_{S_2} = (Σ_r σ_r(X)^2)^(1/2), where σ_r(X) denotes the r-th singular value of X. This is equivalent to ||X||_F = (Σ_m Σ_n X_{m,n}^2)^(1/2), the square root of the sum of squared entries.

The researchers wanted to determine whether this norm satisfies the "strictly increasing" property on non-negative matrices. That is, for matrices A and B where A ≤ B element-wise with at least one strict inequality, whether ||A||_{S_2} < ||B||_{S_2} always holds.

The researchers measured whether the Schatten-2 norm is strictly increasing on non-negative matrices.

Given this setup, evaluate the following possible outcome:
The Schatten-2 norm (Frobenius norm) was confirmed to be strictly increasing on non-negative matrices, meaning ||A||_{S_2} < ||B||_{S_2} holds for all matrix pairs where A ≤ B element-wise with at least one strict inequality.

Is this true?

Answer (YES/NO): YES